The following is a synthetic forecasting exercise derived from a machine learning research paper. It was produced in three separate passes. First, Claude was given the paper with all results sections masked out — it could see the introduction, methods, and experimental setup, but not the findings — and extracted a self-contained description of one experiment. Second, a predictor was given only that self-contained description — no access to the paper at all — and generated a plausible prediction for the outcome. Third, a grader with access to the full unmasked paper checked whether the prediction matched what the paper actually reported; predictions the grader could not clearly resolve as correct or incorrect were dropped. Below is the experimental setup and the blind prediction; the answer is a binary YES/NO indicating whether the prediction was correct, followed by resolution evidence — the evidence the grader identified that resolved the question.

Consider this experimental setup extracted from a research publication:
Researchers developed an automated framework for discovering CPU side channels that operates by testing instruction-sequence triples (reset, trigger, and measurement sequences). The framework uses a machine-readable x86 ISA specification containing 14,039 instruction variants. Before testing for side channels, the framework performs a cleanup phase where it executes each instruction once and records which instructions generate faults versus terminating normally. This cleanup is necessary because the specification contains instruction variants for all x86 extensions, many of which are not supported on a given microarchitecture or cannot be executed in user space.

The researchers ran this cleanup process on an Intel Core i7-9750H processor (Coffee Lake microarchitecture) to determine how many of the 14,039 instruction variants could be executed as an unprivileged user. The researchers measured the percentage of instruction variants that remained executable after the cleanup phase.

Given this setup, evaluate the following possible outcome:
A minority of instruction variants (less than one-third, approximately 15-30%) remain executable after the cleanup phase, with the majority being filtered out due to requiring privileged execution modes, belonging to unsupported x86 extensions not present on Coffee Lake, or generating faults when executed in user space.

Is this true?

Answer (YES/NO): YES